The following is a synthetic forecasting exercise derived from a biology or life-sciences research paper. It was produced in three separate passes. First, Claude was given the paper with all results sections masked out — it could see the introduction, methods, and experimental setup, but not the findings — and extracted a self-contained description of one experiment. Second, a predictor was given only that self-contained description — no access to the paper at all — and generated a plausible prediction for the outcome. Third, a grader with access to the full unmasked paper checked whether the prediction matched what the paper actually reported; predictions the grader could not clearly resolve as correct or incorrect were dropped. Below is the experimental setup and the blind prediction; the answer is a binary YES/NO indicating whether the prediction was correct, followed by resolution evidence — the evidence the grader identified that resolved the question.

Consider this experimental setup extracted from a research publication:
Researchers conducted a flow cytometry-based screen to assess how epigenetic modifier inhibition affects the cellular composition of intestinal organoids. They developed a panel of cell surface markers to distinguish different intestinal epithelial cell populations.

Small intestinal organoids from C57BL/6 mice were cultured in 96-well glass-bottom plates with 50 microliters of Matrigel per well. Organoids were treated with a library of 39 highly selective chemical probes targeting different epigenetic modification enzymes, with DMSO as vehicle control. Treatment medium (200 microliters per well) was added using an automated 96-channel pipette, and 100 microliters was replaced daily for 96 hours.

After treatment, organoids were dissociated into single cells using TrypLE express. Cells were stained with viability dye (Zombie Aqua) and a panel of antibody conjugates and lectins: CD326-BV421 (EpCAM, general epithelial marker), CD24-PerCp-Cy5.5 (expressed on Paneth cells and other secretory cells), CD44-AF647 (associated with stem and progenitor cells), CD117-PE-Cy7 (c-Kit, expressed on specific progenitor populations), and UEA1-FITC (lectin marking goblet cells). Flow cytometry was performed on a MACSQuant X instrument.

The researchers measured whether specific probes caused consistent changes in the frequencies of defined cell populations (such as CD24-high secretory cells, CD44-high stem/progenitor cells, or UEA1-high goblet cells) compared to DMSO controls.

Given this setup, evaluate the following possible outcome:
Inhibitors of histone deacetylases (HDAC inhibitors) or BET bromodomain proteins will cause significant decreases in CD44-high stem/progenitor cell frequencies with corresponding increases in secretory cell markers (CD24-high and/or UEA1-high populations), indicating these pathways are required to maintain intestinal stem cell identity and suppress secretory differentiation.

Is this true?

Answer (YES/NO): NO